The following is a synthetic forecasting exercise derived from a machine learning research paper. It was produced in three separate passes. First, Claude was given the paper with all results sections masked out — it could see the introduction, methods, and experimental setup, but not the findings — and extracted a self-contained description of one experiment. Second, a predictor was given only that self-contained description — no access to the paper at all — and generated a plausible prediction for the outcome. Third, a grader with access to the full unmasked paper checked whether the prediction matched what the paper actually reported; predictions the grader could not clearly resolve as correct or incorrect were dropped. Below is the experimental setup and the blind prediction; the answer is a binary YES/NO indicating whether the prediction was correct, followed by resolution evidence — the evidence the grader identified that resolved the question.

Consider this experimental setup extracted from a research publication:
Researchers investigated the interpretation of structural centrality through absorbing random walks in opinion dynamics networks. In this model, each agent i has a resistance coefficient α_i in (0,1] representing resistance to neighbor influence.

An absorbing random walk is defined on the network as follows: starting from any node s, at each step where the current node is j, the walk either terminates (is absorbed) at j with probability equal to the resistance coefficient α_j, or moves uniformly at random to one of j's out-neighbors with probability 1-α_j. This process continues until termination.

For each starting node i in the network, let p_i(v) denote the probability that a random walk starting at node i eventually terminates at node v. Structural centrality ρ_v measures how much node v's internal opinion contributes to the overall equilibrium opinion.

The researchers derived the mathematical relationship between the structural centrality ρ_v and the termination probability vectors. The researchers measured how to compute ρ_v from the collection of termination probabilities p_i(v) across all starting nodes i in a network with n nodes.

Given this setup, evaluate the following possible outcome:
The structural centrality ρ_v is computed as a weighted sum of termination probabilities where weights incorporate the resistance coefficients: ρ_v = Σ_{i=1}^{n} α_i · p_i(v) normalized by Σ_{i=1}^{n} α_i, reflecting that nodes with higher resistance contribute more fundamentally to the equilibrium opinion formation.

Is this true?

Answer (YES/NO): NO